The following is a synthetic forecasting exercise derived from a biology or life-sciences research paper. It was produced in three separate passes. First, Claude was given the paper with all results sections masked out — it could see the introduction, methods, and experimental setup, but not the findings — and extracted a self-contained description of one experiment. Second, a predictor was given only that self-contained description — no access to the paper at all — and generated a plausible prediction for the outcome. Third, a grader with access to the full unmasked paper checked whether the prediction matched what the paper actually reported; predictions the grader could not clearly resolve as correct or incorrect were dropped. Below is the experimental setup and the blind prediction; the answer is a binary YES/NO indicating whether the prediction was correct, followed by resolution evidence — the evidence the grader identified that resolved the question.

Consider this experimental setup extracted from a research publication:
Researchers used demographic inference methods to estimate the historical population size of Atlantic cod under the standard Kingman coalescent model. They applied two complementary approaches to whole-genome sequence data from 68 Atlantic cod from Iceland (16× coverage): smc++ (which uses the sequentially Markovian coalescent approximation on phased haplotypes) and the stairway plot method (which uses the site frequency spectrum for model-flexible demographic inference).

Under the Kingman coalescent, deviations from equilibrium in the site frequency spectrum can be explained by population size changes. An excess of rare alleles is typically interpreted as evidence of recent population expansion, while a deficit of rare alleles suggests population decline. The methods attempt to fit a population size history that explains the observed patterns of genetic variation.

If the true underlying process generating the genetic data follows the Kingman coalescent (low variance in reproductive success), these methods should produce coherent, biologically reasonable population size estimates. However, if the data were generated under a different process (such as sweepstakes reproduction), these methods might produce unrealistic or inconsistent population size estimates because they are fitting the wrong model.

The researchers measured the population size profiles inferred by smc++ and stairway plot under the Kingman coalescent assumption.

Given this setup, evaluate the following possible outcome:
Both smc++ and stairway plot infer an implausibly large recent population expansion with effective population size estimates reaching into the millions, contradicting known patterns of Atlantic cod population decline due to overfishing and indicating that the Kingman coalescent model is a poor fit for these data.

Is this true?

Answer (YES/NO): NO